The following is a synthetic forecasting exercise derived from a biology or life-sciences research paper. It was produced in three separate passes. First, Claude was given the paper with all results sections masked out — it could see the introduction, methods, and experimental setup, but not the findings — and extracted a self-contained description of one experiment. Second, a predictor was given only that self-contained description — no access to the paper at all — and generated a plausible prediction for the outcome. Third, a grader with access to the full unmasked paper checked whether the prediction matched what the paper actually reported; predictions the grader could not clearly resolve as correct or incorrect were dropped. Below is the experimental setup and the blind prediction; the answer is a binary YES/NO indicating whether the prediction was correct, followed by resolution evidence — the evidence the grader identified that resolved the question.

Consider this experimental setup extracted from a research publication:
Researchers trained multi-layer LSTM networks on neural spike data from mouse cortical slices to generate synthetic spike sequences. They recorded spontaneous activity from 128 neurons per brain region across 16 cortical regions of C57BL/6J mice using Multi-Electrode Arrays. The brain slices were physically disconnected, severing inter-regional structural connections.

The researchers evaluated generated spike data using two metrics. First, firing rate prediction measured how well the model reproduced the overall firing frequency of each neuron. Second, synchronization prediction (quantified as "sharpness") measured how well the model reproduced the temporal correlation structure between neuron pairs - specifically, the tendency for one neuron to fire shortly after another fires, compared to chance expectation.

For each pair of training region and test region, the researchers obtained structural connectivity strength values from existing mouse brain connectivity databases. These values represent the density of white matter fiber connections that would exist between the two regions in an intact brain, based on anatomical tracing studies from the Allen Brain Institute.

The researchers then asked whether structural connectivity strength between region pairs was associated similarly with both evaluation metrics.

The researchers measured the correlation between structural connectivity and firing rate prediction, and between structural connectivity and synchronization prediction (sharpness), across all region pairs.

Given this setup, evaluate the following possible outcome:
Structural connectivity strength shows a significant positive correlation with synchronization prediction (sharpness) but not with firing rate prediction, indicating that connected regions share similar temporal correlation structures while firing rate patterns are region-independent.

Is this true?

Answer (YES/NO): YES